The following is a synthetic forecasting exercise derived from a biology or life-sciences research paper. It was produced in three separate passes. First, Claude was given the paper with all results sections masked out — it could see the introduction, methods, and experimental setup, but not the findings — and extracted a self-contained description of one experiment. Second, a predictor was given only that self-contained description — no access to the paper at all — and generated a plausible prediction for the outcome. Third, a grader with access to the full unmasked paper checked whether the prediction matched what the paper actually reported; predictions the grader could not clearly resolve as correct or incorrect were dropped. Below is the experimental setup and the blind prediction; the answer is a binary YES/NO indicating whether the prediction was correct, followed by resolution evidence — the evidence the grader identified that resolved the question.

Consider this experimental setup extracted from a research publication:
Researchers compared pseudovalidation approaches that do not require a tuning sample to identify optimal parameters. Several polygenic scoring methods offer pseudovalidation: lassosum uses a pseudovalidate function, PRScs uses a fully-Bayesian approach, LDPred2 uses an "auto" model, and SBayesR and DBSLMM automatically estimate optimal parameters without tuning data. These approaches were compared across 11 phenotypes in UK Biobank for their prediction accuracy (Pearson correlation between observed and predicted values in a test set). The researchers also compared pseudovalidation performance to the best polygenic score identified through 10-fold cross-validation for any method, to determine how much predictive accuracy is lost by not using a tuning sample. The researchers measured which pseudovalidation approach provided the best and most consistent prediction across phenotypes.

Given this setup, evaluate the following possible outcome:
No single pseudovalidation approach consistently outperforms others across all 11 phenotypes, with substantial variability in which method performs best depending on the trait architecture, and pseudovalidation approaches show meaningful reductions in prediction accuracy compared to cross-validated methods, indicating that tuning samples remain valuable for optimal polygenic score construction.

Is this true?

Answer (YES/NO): NO